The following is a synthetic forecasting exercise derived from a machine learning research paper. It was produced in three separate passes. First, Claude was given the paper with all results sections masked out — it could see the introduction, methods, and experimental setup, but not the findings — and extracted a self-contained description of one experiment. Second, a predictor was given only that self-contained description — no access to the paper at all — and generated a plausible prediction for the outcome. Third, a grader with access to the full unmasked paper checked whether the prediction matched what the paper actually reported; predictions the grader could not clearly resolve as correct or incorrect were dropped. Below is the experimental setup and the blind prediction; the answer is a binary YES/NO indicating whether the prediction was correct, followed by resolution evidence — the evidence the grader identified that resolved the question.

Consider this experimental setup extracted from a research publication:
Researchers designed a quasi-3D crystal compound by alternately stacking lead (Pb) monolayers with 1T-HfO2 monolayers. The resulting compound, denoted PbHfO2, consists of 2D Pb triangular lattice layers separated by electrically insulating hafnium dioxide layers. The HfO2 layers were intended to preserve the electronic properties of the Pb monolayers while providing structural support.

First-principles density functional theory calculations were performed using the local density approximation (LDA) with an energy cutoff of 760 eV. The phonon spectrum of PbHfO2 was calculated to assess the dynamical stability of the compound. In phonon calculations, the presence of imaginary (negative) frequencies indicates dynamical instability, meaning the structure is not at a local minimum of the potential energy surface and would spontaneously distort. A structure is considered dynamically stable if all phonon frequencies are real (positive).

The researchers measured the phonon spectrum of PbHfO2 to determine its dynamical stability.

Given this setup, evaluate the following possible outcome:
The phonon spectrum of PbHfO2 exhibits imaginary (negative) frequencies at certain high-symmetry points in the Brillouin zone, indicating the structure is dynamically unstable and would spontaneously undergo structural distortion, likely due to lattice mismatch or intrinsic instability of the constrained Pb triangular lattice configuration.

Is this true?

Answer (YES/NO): NO